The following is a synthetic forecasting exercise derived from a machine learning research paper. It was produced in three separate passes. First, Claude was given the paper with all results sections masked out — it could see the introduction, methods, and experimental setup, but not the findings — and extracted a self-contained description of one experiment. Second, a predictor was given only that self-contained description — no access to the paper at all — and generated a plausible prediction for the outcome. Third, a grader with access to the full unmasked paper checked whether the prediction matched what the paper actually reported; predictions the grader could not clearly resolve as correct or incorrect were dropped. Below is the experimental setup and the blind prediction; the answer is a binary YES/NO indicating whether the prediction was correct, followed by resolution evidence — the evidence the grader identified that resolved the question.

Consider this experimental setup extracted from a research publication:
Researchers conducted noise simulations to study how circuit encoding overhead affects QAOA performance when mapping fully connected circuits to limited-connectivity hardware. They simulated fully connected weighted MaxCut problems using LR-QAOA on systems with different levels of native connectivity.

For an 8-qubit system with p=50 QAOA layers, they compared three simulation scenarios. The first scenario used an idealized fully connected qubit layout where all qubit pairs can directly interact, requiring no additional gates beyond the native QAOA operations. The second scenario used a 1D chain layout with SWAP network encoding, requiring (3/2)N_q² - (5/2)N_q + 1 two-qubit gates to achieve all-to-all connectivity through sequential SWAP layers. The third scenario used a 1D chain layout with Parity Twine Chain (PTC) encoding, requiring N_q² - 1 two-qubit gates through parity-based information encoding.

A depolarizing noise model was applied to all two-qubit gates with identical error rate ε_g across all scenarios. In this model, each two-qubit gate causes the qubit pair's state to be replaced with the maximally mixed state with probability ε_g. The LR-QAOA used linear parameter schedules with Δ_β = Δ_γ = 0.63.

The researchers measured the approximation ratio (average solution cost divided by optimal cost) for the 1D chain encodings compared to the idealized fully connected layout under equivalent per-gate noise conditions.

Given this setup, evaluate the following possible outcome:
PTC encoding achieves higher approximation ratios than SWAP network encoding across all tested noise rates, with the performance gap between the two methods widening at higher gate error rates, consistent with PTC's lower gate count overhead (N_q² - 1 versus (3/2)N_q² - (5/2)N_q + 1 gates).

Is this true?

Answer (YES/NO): NO